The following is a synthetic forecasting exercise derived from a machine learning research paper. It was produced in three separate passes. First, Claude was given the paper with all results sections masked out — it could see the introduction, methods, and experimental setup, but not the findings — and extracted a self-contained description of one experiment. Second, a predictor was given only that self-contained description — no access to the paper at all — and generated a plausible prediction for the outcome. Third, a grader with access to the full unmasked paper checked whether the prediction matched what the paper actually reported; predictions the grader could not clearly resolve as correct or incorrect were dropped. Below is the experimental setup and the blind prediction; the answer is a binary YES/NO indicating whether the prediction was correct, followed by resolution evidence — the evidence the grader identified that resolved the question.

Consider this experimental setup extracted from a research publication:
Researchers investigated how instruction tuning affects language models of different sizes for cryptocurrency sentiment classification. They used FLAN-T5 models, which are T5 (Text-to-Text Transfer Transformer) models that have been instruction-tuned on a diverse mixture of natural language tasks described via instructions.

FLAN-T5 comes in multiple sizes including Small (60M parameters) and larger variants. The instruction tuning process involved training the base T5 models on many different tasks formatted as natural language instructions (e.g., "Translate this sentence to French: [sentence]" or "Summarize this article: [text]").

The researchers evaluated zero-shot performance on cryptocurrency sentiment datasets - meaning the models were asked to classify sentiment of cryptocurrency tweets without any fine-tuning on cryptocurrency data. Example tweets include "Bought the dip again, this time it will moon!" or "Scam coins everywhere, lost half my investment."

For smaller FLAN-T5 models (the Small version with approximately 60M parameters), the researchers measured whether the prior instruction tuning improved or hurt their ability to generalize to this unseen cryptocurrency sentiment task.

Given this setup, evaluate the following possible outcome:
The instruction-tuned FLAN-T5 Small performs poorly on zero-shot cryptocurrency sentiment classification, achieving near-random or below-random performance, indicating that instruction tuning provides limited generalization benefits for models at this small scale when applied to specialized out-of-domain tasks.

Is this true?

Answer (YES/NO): NO